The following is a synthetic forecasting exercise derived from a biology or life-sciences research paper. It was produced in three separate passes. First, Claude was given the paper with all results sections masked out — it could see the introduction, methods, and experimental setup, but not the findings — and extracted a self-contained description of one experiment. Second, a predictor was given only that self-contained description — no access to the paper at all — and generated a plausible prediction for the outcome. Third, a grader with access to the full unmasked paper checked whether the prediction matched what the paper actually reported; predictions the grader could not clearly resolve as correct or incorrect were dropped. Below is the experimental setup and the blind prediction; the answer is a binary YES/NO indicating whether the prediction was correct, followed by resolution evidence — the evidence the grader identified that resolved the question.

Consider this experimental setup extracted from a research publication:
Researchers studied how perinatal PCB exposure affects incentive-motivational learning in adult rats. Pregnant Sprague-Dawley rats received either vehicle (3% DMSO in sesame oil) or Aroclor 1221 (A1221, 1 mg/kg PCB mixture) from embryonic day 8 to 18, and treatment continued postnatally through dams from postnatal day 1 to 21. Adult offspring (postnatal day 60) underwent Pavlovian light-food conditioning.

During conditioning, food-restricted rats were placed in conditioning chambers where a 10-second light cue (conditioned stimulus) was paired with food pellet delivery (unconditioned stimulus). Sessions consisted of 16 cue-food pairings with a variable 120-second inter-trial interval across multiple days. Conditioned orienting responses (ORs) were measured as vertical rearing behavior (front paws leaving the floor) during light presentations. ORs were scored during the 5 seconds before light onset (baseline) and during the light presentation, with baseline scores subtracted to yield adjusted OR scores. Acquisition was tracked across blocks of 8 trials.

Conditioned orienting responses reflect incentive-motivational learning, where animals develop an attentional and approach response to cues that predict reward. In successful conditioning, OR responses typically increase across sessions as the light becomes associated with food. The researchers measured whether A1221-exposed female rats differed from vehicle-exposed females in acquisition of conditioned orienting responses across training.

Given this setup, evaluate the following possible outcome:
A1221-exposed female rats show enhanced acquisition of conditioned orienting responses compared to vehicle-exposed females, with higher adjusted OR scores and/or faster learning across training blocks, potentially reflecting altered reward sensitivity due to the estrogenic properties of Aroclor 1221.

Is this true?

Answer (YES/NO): NO